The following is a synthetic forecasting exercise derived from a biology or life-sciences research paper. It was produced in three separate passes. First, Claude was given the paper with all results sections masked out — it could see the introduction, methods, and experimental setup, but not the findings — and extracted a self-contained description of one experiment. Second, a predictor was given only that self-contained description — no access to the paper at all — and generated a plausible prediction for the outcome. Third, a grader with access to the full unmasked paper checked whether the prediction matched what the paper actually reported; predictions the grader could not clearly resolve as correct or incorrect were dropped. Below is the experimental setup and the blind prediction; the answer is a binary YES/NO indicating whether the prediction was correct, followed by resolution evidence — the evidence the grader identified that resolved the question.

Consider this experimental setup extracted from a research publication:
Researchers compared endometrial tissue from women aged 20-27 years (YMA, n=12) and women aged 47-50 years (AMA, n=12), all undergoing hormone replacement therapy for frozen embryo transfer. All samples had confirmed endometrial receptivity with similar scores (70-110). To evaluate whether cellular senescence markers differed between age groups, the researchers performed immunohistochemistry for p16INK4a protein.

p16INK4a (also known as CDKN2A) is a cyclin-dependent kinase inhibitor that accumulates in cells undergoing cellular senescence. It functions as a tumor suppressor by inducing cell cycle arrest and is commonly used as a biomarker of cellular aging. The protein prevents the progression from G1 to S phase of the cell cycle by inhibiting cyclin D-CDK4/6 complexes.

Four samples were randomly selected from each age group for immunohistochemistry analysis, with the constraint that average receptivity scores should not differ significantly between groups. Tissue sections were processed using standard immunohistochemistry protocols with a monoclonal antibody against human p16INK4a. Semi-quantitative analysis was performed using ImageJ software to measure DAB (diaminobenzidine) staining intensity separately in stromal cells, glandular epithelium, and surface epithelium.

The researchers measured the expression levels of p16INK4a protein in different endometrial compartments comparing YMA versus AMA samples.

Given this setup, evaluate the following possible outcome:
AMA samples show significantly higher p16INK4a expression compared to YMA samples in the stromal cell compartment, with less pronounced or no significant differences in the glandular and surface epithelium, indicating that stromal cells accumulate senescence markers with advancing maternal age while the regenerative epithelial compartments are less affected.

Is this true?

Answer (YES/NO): NO